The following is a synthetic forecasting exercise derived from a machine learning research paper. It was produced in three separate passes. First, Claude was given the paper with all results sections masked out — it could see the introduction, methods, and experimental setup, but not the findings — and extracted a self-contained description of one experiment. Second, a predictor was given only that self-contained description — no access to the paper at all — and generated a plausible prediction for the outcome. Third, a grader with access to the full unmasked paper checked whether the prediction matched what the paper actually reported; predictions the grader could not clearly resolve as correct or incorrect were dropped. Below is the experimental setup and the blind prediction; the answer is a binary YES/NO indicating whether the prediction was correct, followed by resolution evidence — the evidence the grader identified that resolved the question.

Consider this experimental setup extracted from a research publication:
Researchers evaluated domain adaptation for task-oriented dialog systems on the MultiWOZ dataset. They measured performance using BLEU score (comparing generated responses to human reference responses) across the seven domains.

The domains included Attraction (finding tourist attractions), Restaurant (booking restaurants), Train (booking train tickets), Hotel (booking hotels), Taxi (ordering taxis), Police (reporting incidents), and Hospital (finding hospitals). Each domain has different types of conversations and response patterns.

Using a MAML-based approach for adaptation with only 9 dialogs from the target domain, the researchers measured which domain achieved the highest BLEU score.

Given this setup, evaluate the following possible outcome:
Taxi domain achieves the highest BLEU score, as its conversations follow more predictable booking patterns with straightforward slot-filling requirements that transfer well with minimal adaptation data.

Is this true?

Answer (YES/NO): NO